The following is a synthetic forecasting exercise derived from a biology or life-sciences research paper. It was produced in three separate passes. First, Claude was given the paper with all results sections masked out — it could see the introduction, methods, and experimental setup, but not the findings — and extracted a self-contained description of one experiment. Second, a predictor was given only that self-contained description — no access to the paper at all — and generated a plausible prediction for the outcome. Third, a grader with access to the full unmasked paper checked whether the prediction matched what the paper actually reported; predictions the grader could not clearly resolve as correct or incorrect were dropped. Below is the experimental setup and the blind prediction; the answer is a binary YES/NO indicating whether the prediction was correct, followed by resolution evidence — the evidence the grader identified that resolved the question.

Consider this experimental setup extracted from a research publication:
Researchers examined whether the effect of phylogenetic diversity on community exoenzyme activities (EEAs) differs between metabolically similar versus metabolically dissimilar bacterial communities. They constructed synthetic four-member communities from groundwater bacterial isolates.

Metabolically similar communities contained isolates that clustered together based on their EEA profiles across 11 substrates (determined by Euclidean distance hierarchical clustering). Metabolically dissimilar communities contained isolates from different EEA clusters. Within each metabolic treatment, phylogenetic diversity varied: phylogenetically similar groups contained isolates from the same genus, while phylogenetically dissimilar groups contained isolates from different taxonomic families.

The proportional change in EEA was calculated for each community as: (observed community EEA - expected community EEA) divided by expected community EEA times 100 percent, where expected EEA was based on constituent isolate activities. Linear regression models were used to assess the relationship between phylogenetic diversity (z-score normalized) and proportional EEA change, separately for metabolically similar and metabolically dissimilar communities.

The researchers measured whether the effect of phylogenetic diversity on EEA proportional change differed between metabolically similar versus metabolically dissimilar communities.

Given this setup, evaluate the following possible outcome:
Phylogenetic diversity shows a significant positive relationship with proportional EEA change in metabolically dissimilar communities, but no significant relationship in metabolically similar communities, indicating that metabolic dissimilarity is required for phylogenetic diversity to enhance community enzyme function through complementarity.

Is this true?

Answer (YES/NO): NO